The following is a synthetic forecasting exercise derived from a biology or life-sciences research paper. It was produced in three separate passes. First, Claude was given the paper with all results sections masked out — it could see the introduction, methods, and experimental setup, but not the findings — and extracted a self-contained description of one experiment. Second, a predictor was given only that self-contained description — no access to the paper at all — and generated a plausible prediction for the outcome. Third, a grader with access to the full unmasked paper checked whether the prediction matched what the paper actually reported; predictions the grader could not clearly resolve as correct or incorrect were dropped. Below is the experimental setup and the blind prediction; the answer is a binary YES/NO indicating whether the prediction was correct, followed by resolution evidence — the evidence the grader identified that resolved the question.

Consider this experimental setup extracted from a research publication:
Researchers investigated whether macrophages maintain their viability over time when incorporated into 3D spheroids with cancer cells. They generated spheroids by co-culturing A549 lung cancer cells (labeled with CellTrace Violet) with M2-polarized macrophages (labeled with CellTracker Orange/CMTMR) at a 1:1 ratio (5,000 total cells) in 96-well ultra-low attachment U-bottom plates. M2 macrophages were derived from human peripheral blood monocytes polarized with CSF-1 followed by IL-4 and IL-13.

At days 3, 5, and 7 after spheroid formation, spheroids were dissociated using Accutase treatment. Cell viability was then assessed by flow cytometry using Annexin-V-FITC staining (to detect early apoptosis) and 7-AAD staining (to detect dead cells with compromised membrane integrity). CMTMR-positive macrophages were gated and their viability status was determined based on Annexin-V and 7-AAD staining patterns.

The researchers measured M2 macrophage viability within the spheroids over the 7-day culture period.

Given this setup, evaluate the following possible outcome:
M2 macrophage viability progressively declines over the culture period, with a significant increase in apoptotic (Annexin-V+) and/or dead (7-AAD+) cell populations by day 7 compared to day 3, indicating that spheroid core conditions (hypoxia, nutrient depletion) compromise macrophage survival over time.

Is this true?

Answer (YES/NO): NO